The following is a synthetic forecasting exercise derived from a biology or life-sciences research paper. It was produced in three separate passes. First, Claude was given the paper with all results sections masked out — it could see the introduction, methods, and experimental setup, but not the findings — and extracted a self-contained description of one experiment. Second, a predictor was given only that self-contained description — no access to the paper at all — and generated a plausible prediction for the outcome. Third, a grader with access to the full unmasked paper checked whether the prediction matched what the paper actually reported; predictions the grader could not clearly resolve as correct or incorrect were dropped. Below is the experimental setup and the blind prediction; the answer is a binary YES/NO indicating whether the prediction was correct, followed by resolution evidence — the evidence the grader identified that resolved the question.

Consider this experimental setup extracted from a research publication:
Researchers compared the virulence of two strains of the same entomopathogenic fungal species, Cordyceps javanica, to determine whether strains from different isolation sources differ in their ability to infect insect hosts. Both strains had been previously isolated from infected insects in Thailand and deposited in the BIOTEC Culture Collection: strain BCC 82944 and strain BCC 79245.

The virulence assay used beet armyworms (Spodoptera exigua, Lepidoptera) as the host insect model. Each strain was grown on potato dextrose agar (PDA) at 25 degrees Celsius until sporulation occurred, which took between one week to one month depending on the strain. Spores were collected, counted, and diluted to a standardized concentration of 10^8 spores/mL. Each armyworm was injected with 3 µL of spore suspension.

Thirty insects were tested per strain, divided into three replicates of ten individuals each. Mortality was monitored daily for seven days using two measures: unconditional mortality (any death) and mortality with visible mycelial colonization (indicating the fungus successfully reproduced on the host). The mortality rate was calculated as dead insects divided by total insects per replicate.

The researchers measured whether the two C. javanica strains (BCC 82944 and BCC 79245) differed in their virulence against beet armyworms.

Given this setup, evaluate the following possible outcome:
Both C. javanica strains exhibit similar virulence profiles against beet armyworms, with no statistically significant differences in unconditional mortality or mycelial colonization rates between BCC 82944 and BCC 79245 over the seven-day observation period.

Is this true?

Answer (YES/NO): NO